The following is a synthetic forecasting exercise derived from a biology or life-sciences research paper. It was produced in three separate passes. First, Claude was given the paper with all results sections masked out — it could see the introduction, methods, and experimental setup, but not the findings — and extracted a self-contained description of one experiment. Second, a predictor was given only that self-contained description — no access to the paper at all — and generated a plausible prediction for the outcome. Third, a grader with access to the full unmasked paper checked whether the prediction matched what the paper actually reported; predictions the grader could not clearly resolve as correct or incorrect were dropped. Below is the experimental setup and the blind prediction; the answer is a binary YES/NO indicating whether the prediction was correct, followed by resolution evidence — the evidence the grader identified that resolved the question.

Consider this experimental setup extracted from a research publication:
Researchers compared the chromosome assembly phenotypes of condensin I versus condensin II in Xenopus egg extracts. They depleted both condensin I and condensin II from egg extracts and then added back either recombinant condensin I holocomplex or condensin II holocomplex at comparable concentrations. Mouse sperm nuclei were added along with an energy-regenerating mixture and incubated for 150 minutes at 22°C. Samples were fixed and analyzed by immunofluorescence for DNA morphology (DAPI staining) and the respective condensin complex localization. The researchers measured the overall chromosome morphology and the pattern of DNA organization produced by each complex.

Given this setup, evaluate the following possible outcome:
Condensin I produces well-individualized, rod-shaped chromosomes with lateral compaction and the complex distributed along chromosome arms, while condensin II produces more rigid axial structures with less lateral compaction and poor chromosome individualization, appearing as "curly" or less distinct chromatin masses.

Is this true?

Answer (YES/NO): NO